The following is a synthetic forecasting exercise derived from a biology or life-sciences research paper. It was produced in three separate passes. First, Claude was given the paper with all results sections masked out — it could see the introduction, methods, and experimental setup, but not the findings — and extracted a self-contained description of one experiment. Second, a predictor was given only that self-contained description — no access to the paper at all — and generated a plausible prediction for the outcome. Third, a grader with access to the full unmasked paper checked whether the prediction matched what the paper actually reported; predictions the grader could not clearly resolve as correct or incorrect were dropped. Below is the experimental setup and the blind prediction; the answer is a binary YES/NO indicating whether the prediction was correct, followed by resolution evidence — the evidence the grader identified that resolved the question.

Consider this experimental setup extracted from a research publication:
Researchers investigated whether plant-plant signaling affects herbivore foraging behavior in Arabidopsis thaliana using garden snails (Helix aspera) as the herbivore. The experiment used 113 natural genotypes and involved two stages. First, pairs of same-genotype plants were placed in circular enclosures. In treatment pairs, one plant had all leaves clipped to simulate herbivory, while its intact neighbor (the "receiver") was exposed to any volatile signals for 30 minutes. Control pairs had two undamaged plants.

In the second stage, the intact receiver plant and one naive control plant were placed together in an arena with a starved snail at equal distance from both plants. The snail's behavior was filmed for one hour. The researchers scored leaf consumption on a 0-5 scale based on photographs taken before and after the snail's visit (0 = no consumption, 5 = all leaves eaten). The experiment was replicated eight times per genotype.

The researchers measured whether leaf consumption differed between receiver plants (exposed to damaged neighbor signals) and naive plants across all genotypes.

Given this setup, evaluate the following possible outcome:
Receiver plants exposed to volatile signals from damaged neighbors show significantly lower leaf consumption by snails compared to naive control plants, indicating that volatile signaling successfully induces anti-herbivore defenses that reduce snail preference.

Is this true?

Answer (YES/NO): NO